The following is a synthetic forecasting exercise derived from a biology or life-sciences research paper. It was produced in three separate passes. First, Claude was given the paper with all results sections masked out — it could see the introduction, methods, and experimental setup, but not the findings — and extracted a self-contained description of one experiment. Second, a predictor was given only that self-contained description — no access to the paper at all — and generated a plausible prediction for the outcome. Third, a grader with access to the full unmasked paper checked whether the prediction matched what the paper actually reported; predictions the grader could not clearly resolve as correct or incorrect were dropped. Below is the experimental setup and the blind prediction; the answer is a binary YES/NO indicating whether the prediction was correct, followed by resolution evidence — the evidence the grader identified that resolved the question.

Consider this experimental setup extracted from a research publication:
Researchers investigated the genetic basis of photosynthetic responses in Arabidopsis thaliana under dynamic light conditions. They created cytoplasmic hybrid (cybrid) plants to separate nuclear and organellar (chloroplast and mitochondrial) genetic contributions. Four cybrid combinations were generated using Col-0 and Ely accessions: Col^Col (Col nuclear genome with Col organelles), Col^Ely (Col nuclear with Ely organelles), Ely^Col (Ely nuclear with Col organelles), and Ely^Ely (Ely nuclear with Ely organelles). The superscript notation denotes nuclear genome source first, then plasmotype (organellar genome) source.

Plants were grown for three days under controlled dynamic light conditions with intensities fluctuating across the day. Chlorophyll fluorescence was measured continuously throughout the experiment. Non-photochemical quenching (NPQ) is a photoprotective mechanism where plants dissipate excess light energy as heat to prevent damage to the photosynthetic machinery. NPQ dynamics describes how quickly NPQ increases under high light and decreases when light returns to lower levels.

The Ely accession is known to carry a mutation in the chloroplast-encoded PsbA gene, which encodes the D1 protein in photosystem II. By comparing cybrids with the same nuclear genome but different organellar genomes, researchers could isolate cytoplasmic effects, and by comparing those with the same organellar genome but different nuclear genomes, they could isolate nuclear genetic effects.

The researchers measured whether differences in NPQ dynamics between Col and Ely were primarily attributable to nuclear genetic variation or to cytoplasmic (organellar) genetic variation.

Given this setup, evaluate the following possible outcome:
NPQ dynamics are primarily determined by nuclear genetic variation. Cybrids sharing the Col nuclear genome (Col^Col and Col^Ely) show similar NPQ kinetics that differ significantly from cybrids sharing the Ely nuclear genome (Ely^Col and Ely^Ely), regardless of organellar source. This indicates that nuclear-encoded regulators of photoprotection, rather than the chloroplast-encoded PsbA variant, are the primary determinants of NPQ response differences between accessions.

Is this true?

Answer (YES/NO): YES